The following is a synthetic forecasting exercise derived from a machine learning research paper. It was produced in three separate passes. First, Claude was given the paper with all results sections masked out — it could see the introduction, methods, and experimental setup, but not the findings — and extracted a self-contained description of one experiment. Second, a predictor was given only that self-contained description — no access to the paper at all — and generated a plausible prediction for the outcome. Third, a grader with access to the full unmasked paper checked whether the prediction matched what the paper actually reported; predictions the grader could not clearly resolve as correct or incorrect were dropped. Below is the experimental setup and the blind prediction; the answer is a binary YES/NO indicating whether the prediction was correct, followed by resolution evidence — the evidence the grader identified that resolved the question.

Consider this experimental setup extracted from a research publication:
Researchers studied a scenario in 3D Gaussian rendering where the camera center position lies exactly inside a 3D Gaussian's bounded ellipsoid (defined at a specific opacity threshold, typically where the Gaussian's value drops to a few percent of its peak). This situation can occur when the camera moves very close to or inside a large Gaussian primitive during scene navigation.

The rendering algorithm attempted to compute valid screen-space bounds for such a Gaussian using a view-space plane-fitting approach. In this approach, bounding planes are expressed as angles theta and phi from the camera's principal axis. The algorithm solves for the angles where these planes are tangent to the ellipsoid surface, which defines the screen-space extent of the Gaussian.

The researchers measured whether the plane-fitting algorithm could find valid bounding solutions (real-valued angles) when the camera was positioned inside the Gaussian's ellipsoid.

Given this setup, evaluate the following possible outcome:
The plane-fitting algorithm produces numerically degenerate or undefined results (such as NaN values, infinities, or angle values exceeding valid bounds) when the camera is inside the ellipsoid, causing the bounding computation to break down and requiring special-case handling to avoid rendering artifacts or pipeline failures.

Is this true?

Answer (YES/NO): NO